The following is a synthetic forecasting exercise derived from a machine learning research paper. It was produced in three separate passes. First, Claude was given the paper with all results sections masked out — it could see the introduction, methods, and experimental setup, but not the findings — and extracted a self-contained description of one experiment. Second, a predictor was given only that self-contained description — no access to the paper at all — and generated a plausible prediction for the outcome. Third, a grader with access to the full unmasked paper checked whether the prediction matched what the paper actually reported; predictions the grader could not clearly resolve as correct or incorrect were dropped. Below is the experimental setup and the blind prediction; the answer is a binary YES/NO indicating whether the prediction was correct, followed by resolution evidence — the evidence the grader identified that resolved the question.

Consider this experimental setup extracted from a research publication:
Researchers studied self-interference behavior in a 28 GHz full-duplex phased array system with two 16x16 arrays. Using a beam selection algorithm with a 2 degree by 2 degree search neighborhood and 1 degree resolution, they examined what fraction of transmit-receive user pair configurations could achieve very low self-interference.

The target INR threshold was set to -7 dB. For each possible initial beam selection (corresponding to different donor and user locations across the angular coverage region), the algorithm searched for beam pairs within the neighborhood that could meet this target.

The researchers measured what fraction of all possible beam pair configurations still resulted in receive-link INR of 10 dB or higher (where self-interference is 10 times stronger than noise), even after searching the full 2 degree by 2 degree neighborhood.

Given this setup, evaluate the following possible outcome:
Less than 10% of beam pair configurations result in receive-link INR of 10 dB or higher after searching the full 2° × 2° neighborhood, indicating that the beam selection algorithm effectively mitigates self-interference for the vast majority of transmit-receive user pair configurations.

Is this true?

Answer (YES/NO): YES